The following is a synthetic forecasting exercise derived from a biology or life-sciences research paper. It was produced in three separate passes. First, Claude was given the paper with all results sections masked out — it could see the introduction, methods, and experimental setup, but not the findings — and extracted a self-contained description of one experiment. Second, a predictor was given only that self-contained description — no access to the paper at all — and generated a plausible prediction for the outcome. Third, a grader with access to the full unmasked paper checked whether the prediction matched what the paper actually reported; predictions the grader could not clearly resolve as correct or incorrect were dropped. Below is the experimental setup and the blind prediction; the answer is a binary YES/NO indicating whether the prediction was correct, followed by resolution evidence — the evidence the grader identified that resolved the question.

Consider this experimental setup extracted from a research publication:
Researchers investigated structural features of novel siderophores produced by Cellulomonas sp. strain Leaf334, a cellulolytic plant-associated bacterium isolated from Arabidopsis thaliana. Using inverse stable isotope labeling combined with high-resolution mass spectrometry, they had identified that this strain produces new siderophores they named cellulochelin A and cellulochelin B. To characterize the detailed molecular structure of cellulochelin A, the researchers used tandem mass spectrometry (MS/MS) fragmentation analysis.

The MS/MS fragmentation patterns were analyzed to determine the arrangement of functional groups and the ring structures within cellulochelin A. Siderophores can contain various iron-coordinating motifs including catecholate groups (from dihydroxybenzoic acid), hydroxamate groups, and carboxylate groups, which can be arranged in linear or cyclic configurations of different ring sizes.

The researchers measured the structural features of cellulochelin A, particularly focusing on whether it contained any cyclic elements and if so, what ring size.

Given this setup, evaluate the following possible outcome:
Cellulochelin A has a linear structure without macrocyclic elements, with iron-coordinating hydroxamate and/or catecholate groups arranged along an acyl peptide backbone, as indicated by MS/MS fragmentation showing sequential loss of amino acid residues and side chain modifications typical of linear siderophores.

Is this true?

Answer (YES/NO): NO